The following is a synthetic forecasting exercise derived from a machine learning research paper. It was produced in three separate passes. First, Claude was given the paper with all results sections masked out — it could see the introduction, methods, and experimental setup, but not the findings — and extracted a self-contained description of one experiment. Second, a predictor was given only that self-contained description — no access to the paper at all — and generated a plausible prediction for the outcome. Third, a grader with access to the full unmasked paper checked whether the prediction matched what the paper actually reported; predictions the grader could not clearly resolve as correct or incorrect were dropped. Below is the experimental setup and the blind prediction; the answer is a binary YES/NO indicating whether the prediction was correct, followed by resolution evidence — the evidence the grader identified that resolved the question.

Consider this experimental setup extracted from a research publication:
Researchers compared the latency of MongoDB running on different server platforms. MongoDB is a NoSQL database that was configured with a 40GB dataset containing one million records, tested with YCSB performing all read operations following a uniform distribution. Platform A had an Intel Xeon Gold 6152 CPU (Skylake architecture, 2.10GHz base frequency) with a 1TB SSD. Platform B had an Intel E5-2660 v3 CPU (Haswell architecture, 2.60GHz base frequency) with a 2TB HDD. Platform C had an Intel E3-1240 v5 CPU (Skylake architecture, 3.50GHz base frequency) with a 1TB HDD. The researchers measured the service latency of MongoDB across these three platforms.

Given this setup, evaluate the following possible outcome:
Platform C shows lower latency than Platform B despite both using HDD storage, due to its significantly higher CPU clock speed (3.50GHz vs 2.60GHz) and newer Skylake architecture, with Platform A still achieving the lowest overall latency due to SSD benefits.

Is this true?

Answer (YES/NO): NO